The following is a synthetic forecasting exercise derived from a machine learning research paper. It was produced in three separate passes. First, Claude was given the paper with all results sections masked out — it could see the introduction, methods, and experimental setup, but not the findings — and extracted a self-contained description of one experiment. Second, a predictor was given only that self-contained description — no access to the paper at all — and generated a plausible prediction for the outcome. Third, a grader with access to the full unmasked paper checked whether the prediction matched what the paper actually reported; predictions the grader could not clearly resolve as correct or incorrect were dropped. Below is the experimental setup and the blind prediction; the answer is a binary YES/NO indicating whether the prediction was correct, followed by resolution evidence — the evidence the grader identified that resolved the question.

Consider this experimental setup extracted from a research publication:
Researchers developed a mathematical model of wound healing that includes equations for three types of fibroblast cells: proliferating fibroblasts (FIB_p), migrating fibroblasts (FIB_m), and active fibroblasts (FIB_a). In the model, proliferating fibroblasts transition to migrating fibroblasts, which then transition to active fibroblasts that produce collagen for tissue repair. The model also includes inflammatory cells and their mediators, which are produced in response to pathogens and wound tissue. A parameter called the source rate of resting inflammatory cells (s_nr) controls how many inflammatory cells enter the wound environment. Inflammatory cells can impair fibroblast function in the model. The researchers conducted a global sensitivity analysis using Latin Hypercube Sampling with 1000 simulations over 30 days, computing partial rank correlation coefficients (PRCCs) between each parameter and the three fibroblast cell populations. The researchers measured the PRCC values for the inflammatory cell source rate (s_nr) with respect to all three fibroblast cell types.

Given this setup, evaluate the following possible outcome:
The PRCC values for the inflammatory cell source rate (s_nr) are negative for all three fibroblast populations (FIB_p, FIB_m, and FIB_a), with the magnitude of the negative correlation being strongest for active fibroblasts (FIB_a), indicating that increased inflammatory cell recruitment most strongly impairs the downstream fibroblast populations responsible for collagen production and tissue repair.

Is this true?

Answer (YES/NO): NO